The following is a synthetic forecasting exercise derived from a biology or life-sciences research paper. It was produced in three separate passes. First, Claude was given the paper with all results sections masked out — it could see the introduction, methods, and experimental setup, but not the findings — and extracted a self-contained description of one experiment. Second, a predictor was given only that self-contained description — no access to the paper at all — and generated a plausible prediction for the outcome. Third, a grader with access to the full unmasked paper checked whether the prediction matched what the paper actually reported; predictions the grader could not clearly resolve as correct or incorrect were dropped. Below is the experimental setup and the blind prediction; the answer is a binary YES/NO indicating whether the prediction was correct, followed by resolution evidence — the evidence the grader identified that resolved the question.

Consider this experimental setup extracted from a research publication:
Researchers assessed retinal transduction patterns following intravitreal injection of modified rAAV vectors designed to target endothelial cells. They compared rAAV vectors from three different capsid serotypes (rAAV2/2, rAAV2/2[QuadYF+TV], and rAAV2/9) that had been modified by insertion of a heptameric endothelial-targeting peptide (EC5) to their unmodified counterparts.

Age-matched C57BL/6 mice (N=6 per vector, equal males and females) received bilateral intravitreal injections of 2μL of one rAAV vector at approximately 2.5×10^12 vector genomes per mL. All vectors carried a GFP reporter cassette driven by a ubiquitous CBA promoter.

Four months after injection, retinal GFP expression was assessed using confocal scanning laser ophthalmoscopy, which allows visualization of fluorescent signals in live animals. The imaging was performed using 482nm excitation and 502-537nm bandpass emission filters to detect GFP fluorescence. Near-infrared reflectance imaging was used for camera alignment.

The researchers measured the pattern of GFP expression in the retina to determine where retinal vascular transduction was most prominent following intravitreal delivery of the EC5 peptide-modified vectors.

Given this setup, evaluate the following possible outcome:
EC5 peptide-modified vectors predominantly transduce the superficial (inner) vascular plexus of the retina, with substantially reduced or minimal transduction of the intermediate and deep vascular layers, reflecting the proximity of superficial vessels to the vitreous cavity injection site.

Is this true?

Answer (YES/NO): NO